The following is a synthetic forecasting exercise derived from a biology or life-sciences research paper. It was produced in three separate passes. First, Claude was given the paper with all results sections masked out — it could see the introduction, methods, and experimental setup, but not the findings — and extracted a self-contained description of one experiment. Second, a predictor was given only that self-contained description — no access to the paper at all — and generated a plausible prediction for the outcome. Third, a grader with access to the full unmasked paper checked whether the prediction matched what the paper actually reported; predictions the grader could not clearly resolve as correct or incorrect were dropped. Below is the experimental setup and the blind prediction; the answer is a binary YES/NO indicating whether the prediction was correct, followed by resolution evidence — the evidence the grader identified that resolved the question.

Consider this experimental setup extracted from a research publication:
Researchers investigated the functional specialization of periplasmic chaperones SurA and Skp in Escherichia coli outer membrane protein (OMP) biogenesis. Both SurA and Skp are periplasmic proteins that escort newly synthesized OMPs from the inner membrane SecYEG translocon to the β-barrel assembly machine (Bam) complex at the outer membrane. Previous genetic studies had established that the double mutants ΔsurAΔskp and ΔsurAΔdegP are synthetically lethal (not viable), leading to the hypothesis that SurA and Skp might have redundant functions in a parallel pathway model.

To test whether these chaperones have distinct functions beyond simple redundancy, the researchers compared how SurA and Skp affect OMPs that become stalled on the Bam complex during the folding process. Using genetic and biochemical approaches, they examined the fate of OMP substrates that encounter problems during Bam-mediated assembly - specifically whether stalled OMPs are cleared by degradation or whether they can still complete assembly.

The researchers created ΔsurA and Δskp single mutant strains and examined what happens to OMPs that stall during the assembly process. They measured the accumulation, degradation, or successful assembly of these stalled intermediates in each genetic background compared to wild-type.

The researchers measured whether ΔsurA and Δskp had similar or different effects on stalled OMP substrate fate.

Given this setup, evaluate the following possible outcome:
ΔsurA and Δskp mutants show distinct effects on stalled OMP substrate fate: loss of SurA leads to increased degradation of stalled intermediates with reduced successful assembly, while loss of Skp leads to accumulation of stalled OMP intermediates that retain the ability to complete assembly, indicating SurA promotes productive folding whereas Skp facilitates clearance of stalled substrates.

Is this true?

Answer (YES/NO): YES